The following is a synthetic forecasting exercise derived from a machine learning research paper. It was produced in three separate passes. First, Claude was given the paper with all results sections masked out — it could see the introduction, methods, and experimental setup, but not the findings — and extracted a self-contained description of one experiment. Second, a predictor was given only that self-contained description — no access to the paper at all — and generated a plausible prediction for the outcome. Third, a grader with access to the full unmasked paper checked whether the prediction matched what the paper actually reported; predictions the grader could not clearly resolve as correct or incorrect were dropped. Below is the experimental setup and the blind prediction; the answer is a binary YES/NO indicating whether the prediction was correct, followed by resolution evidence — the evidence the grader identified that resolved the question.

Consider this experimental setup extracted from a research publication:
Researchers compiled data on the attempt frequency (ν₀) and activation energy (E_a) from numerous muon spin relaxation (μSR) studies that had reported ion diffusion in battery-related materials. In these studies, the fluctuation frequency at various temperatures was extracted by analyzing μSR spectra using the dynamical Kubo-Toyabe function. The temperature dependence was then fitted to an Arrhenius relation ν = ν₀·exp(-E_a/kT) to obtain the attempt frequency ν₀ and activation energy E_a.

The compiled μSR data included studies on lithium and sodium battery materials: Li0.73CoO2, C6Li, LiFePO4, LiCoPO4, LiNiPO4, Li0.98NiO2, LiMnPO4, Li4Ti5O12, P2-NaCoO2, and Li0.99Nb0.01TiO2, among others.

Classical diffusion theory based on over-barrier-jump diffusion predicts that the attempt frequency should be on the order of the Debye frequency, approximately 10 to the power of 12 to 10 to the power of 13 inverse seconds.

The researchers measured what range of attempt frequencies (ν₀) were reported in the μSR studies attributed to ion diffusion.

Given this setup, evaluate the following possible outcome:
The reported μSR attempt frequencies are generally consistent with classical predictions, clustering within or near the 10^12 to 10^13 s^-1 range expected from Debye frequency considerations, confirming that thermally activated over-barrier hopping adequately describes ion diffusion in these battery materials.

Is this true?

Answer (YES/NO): NO